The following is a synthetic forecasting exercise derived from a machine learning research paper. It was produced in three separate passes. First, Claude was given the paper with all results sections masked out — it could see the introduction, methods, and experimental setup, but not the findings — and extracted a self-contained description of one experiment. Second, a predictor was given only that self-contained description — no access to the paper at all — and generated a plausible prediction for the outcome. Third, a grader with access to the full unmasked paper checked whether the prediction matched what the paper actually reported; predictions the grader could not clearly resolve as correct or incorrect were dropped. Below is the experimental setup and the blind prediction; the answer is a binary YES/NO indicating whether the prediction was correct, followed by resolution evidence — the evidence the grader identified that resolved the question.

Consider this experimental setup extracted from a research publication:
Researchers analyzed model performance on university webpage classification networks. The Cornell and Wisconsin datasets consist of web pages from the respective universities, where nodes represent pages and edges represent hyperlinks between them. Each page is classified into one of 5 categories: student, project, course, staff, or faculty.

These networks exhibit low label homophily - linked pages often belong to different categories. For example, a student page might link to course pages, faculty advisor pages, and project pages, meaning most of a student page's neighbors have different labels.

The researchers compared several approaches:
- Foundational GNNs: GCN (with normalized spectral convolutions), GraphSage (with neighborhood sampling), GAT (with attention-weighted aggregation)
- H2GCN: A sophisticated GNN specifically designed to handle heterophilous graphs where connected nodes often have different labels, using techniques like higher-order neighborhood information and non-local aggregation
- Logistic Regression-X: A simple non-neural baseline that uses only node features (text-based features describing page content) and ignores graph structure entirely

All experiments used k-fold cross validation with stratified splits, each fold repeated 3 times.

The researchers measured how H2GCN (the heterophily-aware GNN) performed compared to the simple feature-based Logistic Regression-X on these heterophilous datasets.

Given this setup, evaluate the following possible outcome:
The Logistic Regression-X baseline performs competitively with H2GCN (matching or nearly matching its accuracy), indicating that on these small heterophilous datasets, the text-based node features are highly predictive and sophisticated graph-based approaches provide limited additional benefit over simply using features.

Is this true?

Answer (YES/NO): YES